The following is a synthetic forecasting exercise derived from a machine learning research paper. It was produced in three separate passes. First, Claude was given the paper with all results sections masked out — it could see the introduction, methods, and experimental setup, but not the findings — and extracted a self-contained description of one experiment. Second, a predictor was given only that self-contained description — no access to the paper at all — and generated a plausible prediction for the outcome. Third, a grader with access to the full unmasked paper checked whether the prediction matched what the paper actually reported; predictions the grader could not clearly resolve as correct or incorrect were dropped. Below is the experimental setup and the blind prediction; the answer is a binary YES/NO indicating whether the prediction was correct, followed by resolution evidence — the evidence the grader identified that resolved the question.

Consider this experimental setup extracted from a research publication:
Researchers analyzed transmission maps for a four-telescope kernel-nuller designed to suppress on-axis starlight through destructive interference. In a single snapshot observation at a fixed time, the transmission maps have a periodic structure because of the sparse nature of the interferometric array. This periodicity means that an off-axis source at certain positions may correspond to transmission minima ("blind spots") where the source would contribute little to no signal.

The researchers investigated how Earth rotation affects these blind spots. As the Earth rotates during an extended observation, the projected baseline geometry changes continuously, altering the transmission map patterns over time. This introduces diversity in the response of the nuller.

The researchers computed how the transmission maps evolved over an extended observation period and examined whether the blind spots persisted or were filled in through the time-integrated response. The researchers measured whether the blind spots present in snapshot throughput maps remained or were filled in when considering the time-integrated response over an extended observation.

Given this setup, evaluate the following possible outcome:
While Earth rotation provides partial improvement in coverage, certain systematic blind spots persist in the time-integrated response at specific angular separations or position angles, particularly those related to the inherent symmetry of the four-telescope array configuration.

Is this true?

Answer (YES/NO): NO